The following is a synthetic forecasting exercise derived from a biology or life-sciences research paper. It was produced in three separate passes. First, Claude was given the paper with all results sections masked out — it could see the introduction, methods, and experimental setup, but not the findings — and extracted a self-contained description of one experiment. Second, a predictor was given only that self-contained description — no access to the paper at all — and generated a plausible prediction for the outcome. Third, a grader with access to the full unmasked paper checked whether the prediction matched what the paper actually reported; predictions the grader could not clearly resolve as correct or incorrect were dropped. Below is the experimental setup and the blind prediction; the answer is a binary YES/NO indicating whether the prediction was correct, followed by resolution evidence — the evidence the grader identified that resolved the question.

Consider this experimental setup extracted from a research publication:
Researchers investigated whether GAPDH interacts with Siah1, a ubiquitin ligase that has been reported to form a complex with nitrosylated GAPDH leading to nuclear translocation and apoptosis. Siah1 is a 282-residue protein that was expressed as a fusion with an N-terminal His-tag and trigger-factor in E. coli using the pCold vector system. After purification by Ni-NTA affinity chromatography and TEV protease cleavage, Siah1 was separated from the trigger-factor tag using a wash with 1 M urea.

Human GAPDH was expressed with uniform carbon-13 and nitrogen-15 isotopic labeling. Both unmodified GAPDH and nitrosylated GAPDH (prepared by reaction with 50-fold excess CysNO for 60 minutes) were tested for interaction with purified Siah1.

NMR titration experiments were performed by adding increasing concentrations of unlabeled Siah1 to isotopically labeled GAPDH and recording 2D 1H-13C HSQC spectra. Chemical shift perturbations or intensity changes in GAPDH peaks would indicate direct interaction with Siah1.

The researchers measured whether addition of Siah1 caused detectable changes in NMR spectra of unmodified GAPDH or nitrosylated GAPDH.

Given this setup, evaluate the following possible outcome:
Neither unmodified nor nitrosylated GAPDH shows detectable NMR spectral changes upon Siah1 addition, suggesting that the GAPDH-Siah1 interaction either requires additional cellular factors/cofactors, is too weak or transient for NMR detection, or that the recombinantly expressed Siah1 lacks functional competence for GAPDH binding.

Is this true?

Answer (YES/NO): NO